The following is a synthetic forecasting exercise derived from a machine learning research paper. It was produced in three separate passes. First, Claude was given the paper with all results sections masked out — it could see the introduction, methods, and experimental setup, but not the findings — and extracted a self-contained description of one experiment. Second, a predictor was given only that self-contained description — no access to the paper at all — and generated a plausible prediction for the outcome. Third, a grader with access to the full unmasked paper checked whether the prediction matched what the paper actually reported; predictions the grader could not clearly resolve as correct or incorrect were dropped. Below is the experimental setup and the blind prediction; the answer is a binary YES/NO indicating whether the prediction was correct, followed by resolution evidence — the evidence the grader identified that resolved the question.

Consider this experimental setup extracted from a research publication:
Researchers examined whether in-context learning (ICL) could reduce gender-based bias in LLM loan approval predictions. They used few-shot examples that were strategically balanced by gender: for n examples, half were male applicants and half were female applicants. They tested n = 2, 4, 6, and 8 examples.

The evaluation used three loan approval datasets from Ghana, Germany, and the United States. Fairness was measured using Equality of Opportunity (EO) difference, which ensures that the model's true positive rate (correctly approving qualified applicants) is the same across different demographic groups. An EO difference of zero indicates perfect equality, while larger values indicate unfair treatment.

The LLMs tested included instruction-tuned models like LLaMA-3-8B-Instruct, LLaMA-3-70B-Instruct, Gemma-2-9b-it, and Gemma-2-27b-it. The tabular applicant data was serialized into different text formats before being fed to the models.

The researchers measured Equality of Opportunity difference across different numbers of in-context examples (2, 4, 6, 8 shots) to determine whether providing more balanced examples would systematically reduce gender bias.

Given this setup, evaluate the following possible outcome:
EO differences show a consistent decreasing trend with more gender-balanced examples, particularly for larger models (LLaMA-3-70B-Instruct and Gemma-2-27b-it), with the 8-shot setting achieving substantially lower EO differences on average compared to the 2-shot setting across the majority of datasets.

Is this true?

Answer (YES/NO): NO